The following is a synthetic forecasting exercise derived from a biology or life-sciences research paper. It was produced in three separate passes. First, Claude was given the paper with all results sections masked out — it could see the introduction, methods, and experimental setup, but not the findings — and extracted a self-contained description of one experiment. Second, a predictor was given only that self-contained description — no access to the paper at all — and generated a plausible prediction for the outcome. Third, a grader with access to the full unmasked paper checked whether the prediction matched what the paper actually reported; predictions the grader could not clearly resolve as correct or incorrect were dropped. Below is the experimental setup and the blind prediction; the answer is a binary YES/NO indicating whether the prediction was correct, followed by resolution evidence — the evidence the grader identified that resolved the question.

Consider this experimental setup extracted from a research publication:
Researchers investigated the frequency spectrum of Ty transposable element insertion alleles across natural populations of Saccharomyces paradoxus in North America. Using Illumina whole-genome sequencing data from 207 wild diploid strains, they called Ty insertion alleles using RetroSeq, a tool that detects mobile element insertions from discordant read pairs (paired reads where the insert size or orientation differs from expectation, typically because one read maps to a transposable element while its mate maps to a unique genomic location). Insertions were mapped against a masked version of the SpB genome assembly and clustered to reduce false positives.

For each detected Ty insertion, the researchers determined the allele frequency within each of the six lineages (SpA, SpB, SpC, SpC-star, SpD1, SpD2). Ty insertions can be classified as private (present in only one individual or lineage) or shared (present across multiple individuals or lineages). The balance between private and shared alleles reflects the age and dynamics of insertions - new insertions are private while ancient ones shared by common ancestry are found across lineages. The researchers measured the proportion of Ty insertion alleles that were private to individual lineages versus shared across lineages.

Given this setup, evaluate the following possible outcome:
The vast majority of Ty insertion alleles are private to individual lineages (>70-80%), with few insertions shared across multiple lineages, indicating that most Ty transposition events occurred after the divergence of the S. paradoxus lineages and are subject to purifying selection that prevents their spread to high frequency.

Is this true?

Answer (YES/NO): NO